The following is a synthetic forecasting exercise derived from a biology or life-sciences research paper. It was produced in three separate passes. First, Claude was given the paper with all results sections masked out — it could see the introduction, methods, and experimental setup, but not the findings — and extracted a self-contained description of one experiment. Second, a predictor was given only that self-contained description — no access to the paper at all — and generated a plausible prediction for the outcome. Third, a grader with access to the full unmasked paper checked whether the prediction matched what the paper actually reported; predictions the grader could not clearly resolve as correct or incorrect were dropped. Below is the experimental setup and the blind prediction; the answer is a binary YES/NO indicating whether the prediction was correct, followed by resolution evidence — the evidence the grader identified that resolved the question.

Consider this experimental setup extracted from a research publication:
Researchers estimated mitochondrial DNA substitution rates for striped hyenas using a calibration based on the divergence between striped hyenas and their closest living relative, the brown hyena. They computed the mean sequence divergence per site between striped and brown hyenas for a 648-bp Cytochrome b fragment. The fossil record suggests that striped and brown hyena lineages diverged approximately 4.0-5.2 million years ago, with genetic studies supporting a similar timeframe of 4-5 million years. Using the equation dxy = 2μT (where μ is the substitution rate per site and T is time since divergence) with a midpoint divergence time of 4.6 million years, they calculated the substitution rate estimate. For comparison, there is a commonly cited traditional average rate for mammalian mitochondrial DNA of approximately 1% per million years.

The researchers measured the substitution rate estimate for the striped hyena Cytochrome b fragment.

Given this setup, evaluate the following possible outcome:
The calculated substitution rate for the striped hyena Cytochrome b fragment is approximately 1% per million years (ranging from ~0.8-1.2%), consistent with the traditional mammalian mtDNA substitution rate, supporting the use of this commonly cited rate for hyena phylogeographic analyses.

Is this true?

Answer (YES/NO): YES